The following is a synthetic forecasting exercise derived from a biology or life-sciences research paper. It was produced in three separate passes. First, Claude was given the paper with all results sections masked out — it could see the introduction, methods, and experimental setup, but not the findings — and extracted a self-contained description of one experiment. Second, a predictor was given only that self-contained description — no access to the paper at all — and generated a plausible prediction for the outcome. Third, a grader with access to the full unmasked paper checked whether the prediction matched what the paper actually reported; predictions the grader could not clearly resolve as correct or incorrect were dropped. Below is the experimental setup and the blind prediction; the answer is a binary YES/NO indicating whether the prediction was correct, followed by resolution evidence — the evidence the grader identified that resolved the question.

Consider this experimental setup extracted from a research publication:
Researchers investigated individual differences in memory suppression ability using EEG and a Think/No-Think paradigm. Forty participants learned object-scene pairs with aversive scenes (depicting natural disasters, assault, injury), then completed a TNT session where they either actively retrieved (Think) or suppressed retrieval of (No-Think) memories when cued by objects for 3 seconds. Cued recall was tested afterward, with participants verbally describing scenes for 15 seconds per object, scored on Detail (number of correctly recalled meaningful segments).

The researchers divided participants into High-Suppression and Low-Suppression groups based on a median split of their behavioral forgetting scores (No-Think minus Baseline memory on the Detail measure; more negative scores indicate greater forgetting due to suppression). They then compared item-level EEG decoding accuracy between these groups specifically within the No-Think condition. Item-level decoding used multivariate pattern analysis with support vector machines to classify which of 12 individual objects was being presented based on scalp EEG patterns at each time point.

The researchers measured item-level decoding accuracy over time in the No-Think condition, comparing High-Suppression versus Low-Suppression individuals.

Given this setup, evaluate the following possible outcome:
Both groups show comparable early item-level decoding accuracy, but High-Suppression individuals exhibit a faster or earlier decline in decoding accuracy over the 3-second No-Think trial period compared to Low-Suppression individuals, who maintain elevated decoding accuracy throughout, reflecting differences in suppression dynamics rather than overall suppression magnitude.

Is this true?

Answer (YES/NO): NO